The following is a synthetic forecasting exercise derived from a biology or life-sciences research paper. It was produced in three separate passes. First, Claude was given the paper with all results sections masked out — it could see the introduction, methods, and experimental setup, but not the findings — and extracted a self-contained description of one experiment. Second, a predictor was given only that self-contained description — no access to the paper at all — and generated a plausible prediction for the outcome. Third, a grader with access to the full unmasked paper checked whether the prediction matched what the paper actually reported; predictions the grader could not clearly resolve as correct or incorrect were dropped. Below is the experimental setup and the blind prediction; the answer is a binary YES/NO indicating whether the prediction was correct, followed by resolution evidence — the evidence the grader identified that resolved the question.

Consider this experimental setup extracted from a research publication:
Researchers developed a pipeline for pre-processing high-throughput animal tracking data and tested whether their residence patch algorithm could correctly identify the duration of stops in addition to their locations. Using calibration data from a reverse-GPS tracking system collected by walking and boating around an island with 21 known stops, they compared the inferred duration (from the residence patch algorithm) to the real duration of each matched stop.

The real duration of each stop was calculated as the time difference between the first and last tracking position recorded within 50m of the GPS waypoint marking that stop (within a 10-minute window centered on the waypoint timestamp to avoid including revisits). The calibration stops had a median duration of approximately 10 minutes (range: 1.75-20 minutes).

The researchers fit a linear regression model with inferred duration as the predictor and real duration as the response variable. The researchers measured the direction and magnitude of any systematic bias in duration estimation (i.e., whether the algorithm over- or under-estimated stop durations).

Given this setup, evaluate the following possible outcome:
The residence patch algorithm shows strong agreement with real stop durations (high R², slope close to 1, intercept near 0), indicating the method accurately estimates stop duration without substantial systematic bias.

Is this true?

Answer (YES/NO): NO